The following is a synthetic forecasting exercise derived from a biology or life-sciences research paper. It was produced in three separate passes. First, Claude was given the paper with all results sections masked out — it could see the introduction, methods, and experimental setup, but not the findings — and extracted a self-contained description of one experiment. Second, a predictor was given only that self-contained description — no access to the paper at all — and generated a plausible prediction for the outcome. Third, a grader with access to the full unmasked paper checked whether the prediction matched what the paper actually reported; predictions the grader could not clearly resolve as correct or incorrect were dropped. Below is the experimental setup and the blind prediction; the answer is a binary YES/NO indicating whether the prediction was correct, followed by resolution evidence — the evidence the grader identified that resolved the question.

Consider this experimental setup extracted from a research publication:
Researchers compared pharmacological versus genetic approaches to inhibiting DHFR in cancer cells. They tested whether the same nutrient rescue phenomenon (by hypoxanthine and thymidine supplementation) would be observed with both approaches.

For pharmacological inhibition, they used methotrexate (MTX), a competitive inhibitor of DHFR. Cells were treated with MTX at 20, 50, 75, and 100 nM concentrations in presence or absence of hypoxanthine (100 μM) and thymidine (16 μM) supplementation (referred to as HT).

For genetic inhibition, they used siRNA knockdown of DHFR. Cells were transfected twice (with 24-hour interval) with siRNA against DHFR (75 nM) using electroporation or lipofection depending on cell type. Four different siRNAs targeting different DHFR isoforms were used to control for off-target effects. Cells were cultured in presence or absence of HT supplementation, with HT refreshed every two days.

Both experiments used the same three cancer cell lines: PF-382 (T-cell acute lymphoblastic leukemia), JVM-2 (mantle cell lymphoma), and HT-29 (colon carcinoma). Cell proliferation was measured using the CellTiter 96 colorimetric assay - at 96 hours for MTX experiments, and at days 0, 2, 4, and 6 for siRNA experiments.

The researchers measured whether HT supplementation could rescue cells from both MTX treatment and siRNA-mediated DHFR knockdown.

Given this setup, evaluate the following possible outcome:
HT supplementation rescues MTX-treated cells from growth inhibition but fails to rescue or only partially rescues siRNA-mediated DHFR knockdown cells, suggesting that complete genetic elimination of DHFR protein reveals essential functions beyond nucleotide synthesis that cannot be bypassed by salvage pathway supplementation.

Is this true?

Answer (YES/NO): NO